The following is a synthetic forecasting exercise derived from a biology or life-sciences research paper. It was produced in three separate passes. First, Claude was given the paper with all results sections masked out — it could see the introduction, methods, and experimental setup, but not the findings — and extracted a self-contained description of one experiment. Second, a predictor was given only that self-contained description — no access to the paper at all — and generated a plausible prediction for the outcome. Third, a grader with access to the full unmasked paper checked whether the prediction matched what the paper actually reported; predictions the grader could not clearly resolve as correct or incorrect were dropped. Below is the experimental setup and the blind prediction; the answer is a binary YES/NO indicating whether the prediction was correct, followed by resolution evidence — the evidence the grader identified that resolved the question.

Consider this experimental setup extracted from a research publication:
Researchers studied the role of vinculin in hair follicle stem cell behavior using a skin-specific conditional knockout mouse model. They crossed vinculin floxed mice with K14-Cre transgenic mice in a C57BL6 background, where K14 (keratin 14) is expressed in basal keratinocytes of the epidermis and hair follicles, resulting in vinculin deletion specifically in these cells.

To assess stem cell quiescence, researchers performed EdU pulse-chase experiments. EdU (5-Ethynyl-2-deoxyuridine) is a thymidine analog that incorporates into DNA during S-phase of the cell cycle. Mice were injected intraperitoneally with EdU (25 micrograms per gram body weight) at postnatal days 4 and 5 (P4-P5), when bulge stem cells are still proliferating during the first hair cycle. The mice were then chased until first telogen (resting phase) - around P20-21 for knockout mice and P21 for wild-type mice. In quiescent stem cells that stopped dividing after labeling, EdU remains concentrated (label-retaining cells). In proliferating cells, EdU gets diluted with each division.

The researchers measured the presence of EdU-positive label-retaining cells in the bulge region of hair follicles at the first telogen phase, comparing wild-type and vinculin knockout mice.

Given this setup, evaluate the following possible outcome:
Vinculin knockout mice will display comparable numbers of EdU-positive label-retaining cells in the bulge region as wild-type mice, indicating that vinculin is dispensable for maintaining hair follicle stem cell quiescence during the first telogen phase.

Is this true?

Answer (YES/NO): NO